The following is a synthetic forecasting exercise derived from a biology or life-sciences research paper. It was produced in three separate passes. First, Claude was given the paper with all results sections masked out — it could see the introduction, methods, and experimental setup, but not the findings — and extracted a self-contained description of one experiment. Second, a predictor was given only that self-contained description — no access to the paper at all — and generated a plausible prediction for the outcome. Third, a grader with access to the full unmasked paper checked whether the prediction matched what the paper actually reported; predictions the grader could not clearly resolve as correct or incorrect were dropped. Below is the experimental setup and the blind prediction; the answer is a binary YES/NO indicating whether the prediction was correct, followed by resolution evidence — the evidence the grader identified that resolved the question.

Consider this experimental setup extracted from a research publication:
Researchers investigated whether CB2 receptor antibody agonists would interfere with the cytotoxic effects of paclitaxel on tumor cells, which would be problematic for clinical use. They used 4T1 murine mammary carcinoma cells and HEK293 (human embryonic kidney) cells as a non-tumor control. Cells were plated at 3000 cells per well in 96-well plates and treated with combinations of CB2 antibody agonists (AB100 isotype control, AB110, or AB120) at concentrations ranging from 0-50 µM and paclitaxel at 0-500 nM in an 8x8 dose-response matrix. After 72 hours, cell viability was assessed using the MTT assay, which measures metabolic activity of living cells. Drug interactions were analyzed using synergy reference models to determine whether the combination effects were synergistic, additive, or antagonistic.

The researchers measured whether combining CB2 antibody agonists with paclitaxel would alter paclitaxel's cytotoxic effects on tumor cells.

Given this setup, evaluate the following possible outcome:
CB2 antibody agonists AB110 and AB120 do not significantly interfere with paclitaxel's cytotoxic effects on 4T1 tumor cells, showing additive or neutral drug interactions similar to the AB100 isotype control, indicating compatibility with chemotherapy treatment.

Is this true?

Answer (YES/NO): YES